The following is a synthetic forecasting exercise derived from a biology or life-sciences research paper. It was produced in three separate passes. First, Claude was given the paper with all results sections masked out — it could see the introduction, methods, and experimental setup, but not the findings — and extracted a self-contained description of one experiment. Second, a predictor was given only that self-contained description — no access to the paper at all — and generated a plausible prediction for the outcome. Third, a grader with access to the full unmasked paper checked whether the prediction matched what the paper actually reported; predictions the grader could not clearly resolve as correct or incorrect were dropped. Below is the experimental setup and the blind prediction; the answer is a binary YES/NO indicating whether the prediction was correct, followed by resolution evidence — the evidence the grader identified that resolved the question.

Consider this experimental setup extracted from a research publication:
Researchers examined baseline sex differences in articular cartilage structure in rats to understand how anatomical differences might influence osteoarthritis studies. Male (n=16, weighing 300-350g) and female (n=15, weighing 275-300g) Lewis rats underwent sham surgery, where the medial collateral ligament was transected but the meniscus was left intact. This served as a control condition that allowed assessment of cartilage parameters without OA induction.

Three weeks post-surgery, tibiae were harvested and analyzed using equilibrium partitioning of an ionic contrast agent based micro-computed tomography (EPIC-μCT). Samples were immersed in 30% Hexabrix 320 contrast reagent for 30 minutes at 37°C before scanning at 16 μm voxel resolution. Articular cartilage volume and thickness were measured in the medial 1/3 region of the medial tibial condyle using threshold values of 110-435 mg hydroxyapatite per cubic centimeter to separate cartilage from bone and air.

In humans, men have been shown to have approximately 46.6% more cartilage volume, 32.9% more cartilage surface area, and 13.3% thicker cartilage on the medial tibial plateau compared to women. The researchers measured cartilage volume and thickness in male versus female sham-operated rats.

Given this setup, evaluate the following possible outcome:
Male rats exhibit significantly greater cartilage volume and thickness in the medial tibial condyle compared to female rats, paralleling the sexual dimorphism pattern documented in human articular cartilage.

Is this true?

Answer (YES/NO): YES